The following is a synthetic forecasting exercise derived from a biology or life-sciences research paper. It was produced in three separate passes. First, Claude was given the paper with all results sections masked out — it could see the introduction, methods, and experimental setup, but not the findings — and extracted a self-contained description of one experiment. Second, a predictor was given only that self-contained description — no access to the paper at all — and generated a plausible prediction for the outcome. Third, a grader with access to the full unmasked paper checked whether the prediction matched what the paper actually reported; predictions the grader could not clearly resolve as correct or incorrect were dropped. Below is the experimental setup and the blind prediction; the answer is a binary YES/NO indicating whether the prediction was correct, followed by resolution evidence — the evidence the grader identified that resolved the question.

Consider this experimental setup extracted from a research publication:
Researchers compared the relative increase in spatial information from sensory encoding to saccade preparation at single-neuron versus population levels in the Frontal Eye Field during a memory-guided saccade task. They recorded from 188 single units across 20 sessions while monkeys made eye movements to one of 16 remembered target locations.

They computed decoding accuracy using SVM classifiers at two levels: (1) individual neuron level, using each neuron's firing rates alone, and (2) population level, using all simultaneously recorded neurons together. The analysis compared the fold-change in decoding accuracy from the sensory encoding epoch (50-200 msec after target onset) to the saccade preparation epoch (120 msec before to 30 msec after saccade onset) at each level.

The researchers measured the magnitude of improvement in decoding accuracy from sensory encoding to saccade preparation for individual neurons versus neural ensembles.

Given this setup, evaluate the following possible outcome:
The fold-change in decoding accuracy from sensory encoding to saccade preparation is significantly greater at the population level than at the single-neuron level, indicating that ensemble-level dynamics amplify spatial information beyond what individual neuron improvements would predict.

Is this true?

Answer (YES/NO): YES